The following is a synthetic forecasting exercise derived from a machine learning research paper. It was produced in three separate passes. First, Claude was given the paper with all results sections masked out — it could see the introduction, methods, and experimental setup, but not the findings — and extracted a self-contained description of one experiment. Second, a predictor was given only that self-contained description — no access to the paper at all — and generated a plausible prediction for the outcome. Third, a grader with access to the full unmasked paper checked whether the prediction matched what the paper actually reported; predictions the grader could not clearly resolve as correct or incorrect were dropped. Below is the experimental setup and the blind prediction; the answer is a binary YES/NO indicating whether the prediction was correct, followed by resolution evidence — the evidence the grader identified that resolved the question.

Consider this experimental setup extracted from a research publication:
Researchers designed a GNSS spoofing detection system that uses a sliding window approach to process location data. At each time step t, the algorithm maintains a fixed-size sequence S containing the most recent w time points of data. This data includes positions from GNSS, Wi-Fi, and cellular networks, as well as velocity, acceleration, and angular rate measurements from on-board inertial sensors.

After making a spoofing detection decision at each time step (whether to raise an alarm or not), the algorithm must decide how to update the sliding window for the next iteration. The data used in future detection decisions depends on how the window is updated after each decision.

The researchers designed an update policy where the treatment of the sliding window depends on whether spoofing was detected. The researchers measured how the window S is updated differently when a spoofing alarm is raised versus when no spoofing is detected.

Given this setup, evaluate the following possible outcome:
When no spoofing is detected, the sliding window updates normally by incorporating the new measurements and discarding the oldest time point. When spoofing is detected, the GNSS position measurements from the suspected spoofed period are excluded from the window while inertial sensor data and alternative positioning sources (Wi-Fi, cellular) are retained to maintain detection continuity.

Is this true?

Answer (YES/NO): YES